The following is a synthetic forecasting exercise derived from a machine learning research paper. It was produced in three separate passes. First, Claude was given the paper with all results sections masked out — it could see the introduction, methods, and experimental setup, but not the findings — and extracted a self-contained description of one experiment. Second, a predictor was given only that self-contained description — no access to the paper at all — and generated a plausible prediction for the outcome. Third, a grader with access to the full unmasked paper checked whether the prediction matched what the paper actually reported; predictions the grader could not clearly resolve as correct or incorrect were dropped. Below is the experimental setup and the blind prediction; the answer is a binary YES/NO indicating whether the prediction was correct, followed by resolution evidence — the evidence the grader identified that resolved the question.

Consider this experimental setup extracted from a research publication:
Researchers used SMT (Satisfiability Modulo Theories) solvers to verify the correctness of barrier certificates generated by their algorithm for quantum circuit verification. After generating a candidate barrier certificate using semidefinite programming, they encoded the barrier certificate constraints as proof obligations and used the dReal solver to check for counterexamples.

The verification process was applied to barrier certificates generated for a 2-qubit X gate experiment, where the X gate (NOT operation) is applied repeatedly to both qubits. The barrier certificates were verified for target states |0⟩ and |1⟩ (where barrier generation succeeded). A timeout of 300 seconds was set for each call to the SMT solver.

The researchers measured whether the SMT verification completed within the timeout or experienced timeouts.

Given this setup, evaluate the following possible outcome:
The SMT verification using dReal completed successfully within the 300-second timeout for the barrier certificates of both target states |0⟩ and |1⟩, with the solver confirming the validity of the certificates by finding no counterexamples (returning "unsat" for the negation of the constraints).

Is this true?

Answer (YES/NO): NO